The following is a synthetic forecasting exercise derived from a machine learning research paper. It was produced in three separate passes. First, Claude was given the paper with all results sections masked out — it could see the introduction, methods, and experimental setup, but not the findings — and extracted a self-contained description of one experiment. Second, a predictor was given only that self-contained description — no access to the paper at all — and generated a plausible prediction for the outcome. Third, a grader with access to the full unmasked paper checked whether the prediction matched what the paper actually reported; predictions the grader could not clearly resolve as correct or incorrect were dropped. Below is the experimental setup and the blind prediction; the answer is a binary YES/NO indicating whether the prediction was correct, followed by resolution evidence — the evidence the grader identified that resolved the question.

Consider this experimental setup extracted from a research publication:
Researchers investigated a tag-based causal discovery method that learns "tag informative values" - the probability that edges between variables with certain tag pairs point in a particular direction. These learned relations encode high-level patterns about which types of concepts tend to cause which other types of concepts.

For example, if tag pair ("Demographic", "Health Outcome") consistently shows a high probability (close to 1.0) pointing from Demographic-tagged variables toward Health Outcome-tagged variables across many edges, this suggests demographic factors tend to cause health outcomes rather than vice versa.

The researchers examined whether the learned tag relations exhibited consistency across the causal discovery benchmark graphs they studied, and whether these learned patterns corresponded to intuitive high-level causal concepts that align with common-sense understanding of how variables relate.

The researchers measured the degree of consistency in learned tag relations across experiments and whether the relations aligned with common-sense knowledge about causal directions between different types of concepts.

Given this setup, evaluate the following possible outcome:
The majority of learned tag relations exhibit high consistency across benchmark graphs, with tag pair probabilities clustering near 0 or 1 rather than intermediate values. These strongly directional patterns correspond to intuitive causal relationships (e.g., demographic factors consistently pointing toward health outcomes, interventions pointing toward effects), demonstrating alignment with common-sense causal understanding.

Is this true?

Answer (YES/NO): YES